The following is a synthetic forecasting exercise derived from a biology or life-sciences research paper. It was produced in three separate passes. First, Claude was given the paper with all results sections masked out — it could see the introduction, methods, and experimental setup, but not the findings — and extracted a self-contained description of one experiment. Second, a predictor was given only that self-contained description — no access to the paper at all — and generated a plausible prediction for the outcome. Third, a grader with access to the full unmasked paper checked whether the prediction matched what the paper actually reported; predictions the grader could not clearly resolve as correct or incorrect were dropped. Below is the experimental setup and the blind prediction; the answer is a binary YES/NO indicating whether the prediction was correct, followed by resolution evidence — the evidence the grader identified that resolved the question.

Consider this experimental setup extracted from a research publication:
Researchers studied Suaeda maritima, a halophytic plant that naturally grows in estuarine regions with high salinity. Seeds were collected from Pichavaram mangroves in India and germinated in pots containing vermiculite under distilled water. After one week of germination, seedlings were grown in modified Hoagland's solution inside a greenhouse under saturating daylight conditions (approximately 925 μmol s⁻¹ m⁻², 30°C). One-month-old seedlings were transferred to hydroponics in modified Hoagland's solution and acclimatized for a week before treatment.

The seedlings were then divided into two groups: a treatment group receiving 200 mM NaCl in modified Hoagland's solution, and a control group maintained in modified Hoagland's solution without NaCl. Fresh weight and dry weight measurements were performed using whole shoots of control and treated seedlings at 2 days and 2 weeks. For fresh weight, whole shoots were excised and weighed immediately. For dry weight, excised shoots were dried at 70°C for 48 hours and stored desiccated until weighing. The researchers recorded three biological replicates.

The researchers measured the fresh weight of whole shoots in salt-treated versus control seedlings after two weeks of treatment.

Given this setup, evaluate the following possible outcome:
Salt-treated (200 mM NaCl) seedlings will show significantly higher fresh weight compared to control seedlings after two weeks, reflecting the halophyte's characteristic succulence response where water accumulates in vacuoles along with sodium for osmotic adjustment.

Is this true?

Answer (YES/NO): YES